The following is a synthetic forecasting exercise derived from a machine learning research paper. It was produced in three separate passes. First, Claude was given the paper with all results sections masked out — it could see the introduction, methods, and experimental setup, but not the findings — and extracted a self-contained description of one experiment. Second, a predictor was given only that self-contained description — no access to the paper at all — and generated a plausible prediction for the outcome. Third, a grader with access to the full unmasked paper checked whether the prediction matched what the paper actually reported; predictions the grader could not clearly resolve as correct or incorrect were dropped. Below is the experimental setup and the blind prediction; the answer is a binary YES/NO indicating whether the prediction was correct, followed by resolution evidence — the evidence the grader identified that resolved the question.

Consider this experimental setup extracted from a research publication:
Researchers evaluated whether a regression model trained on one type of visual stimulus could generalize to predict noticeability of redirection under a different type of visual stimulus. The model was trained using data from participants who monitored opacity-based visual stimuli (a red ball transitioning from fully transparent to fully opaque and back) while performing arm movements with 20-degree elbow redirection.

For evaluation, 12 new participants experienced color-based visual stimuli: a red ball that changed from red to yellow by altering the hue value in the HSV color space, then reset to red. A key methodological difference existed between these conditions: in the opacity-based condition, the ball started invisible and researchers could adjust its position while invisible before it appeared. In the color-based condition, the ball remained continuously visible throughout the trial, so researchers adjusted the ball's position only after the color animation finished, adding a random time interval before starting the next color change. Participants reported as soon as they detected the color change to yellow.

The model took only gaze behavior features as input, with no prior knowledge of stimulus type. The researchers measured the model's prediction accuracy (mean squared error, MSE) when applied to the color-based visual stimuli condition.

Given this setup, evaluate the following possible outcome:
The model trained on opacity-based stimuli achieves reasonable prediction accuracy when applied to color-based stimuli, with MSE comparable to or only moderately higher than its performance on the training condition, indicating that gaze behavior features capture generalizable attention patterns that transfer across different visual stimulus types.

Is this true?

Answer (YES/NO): YES